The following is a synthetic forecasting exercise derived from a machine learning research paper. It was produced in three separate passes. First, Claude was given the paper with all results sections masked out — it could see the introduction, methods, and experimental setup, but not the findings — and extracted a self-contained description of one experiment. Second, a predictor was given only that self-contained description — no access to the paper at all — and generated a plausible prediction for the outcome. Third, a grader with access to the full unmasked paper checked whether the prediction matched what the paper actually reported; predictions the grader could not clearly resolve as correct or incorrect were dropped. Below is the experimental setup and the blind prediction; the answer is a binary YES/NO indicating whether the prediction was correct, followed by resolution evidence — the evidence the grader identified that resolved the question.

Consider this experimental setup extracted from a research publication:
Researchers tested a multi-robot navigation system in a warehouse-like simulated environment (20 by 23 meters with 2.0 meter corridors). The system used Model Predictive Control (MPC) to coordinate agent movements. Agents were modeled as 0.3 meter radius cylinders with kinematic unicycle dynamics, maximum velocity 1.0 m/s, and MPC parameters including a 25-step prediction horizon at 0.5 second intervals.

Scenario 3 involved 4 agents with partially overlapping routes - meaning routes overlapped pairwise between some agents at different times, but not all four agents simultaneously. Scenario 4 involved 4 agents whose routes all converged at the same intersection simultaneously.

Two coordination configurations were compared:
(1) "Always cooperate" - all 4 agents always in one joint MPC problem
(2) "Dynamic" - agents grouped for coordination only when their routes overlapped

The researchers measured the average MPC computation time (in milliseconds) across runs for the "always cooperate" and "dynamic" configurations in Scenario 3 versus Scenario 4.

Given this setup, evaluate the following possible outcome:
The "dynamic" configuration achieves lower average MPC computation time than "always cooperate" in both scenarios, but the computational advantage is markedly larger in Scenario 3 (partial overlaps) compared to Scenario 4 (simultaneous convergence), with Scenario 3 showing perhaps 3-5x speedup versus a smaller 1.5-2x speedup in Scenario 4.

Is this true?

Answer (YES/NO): YES